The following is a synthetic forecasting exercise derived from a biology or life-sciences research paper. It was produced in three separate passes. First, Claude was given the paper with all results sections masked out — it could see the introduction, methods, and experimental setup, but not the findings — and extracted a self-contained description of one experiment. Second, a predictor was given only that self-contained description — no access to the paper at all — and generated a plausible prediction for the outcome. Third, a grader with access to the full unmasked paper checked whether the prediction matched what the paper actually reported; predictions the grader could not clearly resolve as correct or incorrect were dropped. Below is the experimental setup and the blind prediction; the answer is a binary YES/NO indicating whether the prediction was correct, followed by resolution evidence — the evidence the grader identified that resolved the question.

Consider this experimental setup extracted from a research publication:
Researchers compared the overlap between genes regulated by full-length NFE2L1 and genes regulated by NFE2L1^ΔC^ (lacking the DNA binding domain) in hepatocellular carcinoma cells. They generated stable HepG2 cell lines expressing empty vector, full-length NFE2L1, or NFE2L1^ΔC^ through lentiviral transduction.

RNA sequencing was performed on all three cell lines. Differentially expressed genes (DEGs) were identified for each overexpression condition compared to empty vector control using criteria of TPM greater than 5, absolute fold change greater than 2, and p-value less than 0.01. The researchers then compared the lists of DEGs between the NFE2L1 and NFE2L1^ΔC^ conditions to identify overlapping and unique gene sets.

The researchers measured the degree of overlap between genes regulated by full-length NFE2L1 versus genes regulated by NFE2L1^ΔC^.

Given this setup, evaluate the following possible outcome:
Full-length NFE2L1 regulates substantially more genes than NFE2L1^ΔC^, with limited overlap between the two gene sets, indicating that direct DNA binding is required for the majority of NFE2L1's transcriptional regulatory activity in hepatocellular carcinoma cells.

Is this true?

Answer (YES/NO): NO